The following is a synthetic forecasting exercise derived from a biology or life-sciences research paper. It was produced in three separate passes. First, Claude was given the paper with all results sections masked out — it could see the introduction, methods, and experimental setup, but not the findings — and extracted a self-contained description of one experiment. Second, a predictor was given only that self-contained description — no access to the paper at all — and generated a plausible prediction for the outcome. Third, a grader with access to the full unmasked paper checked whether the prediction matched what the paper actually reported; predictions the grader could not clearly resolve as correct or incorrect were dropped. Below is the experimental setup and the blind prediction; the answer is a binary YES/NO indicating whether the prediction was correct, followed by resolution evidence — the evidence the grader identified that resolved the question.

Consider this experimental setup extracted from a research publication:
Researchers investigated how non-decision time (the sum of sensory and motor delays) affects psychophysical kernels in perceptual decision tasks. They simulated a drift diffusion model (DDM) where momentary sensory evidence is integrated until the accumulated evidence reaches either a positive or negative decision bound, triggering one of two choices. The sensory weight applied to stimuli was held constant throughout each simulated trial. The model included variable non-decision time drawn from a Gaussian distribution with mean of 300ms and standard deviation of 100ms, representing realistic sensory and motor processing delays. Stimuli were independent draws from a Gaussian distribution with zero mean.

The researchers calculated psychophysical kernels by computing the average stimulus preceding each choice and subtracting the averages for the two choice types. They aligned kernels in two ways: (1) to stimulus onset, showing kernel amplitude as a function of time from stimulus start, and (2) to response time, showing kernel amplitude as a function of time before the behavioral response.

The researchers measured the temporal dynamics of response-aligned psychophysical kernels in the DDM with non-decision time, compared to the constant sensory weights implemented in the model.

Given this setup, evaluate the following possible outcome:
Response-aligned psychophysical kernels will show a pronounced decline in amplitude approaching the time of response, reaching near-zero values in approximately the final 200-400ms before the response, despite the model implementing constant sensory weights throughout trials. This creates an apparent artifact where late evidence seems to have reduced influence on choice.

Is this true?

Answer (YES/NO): NO